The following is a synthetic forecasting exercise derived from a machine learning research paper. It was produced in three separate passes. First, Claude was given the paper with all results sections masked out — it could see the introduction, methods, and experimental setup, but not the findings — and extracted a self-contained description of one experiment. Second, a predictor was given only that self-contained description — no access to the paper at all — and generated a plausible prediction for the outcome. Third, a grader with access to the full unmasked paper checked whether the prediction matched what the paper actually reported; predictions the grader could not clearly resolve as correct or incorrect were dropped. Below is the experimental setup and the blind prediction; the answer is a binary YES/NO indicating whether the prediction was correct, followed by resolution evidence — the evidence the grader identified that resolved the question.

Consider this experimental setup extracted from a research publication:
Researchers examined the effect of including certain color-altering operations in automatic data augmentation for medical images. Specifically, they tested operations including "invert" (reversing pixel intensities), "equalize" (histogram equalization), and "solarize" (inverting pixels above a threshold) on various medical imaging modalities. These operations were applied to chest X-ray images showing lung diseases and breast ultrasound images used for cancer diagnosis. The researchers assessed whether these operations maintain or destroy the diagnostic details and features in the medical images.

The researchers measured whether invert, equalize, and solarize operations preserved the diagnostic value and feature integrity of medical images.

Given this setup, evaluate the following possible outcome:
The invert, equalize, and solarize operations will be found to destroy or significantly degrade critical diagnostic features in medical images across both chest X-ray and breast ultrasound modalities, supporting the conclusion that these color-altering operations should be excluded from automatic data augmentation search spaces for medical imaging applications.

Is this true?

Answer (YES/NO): YES